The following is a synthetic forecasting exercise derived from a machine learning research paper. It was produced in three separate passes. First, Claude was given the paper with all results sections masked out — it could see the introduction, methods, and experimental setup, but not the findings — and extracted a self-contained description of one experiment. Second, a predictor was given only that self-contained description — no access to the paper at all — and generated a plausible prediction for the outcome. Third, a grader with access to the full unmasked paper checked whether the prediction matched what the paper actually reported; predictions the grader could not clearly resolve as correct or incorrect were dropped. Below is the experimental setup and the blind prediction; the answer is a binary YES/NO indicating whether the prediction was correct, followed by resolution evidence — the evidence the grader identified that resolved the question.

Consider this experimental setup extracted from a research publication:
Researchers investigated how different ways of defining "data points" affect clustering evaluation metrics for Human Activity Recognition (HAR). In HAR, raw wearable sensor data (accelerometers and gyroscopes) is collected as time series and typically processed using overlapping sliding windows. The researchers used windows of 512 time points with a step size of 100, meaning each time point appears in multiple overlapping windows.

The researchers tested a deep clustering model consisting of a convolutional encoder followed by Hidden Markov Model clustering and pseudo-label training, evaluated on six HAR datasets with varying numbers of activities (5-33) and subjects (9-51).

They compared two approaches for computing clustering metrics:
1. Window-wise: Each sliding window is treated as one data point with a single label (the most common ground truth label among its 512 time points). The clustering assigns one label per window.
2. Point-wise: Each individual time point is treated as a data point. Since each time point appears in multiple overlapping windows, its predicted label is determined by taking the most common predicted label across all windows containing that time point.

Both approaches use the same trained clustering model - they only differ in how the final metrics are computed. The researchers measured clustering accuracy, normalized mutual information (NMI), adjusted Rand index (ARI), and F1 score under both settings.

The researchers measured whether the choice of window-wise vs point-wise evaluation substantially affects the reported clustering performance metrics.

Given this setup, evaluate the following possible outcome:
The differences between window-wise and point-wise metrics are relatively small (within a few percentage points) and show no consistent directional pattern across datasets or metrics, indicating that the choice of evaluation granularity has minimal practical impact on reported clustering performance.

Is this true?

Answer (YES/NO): YES